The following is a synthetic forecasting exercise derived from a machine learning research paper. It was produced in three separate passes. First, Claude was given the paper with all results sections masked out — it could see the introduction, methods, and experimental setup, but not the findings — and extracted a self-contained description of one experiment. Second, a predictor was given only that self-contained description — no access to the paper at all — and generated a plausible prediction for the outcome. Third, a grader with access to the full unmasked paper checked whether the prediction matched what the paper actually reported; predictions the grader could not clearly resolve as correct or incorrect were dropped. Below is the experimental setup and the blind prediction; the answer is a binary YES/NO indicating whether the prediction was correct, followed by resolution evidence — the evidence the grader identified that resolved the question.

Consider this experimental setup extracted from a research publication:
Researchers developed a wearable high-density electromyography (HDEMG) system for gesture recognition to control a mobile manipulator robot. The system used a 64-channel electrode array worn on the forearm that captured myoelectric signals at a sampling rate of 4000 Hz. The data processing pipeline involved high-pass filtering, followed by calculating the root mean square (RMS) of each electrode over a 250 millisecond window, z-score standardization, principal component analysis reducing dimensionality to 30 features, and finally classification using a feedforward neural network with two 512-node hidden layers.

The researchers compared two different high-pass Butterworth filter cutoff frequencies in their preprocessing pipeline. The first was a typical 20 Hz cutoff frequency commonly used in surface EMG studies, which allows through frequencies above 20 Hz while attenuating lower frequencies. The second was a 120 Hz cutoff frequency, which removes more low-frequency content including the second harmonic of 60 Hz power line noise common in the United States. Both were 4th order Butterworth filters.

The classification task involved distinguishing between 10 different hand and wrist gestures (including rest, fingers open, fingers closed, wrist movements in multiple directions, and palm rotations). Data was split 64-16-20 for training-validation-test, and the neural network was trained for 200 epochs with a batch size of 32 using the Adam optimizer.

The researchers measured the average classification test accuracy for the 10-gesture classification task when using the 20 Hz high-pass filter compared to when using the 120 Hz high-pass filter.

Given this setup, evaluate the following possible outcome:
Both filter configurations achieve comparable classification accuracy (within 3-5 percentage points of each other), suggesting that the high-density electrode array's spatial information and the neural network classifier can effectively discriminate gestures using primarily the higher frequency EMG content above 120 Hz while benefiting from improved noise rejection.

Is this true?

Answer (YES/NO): YES